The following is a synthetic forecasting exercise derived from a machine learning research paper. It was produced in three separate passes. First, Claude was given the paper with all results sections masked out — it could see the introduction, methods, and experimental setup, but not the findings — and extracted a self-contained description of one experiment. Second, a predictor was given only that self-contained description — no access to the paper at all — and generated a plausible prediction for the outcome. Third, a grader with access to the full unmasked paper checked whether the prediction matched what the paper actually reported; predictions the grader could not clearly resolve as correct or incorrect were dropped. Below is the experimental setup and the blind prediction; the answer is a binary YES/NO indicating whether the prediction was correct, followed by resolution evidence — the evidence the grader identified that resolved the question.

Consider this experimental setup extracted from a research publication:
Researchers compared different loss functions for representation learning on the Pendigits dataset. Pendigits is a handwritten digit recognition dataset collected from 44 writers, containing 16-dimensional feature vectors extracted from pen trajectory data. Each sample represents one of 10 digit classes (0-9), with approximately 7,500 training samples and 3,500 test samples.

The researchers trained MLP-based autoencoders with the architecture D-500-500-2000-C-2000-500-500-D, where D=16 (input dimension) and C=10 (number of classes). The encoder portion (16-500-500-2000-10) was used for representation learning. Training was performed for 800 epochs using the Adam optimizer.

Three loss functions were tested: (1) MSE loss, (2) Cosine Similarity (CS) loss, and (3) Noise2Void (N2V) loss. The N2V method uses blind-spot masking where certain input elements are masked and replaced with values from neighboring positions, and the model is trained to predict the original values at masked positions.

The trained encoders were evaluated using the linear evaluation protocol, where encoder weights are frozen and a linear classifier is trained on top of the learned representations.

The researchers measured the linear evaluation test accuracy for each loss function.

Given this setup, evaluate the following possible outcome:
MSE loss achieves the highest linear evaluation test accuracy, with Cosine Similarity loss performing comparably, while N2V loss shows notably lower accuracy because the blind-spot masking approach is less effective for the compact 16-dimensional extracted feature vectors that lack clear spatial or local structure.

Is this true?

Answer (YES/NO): NO